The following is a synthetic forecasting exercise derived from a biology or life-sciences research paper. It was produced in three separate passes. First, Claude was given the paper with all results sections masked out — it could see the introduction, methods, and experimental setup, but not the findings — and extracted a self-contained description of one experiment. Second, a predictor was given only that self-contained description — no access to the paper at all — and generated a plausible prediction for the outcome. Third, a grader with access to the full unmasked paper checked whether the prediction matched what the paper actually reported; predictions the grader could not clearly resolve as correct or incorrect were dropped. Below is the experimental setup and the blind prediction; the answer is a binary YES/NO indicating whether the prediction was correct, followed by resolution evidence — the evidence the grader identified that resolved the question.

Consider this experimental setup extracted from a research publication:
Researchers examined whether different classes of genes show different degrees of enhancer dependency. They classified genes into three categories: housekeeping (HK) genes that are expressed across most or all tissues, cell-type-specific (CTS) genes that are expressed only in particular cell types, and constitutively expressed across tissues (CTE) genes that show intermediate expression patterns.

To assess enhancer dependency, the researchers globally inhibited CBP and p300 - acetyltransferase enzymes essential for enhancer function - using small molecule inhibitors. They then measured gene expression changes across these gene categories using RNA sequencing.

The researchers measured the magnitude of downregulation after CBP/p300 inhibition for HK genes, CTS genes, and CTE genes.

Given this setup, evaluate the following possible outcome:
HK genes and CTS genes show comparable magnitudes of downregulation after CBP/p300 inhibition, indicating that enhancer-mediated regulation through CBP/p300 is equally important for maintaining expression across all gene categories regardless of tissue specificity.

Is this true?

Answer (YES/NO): NO